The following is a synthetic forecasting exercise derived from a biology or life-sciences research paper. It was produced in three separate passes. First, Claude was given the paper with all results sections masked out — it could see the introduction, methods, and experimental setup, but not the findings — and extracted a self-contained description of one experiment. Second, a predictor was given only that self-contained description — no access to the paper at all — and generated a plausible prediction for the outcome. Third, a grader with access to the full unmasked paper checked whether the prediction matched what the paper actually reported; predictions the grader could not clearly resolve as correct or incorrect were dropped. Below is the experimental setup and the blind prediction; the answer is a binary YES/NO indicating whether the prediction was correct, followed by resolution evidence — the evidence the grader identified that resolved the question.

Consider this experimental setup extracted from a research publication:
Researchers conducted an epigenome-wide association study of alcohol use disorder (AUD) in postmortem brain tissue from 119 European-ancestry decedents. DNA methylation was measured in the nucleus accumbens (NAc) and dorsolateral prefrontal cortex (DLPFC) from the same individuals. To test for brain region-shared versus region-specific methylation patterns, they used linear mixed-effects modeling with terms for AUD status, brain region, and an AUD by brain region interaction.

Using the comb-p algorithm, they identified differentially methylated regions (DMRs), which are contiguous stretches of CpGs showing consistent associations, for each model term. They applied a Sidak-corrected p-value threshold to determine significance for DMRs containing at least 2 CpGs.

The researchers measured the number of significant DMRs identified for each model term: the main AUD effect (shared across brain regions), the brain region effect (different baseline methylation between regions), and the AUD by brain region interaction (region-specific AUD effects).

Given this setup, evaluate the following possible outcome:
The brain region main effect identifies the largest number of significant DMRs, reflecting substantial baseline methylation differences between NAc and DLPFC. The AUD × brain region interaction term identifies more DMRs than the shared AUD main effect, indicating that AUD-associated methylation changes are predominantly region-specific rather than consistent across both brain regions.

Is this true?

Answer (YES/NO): NO